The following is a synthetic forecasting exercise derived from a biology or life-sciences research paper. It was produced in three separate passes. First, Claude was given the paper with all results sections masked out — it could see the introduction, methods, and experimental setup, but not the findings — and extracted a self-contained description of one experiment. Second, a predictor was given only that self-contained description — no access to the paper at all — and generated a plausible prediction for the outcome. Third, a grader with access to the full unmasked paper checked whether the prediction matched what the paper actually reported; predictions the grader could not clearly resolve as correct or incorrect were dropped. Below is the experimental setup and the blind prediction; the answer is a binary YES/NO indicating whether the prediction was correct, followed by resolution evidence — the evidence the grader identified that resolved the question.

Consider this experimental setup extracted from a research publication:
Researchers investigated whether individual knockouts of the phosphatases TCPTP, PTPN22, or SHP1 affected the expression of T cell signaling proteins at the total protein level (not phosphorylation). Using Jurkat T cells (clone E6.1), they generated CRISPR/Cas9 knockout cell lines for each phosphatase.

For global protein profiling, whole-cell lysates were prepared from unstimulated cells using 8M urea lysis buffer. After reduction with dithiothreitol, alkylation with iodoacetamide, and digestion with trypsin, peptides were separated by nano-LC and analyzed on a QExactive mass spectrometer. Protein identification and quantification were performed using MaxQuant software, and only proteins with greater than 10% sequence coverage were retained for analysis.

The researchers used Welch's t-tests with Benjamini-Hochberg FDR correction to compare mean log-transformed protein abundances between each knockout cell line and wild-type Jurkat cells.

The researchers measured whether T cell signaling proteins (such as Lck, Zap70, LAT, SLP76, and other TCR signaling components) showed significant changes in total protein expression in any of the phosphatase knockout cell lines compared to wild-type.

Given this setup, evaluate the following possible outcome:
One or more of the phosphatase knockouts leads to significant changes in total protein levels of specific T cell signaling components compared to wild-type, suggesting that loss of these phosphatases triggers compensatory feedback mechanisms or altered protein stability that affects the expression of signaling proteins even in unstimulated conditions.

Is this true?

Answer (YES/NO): NO